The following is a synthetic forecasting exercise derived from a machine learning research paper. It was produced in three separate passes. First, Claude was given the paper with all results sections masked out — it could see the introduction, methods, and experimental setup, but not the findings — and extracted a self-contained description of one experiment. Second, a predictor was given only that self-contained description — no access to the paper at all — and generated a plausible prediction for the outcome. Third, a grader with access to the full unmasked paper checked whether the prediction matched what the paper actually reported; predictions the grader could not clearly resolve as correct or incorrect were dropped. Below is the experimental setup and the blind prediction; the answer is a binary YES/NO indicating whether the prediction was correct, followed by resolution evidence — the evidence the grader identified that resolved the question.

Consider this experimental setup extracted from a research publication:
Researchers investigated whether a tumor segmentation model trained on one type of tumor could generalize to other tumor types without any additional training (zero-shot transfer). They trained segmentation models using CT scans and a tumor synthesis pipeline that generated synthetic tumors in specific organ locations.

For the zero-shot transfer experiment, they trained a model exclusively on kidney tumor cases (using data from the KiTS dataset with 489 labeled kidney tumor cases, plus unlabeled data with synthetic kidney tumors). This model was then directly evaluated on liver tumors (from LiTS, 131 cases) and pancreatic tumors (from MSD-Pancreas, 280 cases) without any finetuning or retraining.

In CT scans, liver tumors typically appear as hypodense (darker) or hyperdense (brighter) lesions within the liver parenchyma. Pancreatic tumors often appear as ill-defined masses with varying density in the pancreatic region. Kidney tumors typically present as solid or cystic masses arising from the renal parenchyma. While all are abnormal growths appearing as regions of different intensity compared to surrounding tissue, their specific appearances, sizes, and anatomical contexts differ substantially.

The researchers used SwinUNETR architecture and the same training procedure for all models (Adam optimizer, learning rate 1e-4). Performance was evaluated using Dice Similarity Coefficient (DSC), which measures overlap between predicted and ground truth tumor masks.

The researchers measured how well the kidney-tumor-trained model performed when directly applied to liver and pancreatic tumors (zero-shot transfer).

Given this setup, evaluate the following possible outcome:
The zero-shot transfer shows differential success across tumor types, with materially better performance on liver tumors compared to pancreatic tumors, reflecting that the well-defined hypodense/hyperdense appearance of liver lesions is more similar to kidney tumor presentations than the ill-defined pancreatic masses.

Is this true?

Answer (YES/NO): YES